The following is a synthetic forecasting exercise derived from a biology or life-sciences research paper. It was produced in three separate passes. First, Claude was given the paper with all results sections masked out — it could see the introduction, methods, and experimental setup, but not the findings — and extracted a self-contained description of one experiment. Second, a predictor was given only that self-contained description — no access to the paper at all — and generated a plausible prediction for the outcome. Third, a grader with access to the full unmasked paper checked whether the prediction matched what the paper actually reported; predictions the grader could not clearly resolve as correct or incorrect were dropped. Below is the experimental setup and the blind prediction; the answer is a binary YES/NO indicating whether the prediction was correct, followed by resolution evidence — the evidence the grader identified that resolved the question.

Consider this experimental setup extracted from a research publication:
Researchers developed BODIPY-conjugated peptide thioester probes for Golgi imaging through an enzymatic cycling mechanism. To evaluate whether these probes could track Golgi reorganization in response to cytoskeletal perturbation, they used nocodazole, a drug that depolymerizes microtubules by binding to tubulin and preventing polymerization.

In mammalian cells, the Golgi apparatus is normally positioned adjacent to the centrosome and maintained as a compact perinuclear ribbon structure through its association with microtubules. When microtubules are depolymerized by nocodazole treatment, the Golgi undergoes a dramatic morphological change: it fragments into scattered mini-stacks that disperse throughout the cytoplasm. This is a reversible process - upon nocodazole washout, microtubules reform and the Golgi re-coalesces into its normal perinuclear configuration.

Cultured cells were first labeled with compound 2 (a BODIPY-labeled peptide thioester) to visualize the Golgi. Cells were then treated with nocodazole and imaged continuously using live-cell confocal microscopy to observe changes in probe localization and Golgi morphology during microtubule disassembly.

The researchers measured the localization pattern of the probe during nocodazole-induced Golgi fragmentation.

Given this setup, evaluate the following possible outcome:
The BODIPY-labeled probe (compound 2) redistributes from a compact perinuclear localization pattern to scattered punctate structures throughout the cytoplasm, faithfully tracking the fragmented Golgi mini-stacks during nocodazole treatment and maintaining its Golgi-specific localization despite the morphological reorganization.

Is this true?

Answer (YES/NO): YES